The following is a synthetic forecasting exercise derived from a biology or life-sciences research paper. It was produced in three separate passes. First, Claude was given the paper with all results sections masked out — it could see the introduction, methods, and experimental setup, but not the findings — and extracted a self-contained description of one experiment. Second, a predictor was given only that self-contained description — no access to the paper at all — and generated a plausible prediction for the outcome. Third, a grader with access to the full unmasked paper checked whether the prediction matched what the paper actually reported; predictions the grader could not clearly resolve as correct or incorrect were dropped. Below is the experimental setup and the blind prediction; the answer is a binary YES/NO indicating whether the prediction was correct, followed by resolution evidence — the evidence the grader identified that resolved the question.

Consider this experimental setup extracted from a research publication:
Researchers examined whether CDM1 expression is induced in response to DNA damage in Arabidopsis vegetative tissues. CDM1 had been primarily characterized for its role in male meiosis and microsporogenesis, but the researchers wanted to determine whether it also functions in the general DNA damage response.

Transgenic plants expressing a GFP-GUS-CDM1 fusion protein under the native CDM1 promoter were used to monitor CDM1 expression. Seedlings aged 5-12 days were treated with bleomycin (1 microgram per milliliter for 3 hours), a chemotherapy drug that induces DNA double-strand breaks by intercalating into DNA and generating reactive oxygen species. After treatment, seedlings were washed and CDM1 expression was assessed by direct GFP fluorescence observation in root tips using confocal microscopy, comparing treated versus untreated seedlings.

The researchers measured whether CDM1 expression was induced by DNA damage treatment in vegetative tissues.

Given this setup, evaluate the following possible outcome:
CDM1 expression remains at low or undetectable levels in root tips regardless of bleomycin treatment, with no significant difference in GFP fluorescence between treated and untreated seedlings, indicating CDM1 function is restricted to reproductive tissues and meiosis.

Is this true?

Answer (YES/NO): NO